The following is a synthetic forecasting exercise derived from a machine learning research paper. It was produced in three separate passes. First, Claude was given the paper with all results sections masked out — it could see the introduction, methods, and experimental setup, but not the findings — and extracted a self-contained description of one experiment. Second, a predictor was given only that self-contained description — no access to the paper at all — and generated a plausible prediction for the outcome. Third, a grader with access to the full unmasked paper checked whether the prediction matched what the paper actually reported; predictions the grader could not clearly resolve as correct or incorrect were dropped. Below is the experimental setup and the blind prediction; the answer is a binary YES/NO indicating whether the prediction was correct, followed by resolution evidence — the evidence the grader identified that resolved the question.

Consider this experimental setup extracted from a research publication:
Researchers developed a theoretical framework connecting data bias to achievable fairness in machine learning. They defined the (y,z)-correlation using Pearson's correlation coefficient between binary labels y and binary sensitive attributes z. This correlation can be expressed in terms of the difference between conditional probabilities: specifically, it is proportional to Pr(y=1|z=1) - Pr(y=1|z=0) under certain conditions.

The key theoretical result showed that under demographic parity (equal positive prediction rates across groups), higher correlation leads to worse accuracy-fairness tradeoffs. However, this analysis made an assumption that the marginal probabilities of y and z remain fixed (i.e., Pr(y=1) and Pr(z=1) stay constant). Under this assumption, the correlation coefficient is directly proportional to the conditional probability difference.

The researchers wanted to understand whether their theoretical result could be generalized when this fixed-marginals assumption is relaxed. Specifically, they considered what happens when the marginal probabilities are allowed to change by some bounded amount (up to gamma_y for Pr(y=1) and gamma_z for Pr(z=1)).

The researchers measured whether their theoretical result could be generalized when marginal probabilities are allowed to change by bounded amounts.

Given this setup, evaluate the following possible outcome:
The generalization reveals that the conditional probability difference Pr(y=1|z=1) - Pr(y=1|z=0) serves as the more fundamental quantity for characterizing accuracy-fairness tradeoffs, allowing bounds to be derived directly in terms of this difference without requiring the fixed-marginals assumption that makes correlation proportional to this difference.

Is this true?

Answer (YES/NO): NO